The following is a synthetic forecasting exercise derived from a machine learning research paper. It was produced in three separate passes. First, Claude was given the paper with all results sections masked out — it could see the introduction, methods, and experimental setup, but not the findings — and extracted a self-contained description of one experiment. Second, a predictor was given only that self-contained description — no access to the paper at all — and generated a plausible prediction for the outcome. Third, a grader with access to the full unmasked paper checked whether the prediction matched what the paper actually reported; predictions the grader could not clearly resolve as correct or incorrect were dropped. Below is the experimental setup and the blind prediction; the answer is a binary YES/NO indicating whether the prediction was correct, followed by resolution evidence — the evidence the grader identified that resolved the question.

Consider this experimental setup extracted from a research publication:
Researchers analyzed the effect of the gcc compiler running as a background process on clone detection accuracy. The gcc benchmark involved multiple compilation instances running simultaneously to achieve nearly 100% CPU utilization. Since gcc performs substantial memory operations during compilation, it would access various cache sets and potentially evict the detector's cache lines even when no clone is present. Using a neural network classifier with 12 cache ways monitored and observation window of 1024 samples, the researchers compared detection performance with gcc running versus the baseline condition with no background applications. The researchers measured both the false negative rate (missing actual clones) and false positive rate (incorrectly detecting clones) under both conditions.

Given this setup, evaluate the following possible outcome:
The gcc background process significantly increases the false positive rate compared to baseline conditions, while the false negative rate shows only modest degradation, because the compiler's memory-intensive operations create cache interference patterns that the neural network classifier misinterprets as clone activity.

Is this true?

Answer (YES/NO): NO